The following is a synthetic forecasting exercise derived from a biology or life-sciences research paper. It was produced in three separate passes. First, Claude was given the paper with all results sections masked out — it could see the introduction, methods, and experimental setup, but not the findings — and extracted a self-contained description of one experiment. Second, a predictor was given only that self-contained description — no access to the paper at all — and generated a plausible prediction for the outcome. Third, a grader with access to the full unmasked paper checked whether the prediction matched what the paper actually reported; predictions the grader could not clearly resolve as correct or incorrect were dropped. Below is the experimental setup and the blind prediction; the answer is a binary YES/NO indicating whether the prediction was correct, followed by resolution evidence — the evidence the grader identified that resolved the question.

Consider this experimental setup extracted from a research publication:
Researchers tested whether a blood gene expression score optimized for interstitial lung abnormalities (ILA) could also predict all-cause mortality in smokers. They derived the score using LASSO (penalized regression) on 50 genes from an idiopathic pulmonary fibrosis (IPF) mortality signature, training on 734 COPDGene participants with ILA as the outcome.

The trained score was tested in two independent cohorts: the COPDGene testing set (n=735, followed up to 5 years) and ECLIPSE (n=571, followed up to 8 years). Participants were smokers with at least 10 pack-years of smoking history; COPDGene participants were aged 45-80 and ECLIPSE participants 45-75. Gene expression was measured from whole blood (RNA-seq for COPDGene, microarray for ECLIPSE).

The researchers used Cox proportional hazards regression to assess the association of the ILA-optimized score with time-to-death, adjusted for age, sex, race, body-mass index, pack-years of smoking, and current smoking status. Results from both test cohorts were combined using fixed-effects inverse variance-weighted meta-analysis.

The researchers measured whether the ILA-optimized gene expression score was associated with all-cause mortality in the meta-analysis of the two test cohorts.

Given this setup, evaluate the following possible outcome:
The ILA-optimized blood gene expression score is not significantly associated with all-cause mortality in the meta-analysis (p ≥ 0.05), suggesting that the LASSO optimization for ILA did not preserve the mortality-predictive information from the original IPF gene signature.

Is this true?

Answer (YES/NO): NO